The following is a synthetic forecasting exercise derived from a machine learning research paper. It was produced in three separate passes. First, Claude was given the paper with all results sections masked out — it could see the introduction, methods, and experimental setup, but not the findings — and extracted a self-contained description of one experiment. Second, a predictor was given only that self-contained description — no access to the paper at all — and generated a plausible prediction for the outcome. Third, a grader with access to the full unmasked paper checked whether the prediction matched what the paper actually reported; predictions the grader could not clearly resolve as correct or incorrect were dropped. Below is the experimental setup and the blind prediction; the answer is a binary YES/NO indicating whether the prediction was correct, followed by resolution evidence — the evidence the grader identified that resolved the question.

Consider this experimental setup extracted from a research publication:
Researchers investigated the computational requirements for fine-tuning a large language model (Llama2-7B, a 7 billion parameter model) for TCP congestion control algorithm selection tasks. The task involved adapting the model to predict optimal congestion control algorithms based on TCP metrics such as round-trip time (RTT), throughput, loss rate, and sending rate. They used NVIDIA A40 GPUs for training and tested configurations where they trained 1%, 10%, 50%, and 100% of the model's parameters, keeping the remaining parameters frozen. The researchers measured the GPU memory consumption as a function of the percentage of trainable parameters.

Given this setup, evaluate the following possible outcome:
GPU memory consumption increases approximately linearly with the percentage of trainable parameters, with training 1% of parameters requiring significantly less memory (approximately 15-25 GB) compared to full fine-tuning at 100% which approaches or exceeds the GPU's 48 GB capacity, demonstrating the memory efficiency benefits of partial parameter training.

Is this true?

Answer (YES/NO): NO